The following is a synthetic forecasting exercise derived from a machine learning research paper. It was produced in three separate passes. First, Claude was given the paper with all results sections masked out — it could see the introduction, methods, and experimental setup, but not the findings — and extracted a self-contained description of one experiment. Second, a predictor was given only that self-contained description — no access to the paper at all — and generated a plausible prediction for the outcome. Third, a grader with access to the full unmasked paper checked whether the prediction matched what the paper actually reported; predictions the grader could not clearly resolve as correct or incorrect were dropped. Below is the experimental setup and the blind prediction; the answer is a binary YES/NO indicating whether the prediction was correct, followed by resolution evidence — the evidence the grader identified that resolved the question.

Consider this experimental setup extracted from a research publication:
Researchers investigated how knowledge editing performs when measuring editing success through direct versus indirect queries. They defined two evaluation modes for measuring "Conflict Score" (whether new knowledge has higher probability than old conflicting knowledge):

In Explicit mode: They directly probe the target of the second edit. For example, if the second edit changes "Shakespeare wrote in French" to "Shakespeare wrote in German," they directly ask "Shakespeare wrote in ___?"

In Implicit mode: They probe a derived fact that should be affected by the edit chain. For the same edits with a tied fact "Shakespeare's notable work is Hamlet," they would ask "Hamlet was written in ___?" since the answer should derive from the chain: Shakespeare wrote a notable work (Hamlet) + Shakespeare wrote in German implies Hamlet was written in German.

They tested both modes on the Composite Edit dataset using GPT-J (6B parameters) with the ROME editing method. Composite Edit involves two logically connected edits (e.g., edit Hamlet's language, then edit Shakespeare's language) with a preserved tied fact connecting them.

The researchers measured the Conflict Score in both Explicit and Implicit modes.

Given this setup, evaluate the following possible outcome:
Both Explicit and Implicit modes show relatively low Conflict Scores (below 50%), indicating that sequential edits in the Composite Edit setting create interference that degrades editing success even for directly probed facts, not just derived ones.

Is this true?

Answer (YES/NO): NO